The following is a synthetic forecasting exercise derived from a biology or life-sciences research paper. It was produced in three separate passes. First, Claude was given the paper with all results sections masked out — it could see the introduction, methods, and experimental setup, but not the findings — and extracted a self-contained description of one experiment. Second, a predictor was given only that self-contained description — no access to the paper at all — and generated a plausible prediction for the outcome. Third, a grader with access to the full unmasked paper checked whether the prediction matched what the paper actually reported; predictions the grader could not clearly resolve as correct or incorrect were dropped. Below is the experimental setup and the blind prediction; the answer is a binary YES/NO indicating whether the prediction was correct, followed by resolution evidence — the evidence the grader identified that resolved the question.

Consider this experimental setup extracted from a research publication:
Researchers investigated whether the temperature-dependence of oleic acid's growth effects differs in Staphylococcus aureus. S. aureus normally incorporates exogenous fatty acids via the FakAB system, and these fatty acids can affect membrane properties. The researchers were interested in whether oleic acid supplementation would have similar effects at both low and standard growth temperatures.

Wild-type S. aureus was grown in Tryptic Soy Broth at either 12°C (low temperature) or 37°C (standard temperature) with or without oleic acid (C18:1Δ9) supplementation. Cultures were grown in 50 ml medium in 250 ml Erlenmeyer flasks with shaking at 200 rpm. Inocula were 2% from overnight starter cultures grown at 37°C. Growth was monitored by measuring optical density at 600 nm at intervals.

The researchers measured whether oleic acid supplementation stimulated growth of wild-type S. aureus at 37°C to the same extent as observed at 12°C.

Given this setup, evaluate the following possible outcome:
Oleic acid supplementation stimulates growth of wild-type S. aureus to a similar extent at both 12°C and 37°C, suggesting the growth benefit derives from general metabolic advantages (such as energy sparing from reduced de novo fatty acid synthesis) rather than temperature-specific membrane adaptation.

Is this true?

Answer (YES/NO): NO